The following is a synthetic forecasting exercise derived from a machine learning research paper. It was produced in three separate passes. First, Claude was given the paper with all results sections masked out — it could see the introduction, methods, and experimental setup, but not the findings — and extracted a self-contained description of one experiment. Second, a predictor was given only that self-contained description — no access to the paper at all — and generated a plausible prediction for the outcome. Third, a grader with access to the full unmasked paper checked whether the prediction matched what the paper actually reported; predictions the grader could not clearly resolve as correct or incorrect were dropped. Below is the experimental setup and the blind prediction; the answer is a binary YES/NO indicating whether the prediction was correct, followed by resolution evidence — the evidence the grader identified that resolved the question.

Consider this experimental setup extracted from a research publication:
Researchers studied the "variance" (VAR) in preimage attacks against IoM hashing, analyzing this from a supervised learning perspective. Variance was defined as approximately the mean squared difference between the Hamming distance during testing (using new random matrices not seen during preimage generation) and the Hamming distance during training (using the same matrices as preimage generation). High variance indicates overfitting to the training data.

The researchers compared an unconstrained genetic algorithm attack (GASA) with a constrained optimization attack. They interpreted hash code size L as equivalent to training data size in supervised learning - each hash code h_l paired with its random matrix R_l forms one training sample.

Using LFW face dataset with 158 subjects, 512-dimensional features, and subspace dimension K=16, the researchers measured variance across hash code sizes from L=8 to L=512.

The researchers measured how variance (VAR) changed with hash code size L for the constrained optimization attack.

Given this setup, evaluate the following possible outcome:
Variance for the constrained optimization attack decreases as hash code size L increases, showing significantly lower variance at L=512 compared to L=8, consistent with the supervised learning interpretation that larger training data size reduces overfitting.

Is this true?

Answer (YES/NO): YES